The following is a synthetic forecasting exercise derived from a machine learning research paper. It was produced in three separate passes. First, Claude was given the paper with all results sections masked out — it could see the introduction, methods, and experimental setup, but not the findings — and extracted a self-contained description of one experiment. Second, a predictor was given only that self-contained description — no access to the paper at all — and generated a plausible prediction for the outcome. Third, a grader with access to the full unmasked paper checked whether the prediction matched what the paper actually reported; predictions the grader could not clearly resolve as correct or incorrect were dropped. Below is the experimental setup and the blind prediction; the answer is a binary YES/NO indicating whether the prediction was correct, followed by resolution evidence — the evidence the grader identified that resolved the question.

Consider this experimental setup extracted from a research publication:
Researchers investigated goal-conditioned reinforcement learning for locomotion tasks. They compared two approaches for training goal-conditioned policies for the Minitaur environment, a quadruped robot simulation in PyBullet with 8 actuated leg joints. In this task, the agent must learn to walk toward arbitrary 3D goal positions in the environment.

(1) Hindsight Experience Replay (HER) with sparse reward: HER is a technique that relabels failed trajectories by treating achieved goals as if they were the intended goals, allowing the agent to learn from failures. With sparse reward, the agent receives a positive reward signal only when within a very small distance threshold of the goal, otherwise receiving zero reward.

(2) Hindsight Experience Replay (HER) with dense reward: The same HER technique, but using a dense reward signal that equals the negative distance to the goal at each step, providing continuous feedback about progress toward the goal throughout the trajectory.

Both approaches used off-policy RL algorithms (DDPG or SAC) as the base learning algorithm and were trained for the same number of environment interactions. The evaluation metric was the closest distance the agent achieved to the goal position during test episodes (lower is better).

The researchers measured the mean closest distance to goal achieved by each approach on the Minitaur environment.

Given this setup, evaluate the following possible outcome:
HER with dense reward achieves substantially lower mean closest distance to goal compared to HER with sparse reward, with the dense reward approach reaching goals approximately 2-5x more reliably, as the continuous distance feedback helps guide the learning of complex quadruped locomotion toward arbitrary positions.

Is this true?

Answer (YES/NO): NO